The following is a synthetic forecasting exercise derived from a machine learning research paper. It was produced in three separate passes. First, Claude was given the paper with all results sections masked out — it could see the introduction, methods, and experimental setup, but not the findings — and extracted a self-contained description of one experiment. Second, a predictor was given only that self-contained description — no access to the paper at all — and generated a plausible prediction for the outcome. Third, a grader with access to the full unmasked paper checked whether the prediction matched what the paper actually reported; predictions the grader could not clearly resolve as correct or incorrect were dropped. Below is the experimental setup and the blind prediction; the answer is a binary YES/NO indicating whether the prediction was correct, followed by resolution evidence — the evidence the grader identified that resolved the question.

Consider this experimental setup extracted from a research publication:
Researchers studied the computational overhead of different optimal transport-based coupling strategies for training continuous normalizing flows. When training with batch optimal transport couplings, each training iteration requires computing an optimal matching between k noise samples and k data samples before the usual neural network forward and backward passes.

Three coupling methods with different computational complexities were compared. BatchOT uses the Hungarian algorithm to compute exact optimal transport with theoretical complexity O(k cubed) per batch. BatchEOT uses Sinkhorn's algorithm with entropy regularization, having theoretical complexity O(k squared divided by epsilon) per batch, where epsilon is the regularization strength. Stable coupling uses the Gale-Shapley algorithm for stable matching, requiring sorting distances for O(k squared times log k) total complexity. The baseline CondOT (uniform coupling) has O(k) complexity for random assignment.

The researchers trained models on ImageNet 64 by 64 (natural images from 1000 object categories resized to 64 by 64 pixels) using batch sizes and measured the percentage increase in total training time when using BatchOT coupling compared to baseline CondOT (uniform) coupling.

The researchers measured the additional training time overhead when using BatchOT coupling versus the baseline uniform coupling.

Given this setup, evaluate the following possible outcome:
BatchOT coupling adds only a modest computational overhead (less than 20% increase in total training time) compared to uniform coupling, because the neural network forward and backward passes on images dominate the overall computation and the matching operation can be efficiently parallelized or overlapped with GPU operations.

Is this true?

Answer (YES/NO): YES